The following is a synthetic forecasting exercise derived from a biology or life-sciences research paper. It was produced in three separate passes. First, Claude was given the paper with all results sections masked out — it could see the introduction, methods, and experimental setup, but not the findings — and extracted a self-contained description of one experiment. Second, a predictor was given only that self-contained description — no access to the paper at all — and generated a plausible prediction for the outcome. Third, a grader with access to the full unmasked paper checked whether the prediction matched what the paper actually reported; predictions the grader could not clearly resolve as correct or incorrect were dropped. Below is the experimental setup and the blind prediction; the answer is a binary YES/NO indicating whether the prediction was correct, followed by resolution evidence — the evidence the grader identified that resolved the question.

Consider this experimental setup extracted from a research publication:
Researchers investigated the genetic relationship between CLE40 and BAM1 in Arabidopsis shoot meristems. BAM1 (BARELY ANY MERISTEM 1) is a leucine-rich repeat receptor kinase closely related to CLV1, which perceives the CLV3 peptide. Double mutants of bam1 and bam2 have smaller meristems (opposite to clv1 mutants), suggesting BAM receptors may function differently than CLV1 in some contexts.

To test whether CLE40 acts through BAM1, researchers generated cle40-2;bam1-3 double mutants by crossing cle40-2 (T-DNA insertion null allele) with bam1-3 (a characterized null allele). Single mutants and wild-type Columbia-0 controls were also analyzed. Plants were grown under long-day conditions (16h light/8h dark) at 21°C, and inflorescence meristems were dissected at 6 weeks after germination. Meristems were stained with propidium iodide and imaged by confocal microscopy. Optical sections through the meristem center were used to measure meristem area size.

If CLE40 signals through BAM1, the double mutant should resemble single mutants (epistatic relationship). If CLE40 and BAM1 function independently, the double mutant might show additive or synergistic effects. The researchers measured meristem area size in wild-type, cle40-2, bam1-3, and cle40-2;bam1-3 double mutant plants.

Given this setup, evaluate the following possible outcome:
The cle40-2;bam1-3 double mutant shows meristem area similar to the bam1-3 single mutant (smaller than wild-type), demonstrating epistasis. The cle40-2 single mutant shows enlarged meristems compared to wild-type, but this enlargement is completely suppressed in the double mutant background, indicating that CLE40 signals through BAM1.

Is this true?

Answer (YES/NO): NO